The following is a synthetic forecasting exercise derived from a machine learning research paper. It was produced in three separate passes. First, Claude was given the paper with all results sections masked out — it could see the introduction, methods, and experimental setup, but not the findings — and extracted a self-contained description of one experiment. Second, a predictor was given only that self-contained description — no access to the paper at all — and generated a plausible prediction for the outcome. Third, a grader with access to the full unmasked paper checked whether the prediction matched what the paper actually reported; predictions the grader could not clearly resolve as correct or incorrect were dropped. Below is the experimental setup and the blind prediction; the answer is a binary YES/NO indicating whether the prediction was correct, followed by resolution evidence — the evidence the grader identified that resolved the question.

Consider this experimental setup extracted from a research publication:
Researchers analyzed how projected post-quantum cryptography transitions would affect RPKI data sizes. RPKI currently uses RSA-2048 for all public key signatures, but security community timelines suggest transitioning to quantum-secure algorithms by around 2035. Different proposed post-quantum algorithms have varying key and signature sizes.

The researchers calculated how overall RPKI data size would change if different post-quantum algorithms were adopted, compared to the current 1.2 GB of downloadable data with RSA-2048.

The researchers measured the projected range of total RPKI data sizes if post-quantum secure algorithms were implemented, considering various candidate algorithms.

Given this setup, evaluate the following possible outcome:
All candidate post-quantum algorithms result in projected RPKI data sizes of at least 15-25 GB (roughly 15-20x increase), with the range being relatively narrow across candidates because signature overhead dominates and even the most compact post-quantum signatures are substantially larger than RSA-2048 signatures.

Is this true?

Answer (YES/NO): NO